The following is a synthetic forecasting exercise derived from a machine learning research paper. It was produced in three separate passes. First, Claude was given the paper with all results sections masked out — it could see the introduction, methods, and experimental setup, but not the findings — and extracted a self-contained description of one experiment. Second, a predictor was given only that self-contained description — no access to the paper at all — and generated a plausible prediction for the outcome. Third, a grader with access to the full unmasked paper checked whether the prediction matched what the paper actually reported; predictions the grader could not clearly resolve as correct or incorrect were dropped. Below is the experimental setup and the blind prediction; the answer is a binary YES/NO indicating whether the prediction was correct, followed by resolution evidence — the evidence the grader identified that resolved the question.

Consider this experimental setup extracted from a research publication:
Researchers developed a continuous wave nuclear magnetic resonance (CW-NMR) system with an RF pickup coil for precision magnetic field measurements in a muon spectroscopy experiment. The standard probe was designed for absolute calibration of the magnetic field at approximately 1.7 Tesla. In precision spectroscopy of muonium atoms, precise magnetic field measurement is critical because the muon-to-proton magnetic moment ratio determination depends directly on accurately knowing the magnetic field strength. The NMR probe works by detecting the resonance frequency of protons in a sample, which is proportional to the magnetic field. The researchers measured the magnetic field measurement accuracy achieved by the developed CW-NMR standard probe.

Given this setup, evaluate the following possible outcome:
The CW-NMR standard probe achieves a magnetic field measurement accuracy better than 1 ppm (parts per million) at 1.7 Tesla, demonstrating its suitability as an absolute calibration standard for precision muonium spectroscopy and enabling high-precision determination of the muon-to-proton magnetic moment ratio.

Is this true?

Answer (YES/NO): YES